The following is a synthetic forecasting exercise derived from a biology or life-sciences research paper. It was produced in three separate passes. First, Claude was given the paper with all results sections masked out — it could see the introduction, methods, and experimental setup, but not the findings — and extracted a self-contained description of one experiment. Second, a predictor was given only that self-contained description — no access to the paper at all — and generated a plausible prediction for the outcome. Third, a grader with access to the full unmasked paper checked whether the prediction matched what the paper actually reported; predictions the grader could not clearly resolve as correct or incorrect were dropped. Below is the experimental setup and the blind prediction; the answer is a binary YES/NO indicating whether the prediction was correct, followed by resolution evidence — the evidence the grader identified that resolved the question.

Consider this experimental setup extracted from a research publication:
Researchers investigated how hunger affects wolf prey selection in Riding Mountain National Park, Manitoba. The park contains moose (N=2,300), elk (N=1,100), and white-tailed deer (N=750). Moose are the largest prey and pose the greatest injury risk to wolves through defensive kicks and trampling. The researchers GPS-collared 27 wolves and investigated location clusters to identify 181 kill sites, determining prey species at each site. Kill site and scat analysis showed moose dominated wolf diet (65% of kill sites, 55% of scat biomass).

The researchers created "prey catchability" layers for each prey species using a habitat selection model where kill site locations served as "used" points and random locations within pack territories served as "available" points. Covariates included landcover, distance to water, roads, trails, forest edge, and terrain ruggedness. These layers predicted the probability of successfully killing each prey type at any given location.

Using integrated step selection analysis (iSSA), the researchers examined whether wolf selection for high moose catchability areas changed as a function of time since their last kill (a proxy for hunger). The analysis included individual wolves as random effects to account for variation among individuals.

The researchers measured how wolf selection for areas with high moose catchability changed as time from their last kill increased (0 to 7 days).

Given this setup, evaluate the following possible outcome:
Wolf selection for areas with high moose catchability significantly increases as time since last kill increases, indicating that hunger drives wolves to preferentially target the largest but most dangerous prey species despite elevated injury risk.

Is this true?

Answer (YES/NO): NO